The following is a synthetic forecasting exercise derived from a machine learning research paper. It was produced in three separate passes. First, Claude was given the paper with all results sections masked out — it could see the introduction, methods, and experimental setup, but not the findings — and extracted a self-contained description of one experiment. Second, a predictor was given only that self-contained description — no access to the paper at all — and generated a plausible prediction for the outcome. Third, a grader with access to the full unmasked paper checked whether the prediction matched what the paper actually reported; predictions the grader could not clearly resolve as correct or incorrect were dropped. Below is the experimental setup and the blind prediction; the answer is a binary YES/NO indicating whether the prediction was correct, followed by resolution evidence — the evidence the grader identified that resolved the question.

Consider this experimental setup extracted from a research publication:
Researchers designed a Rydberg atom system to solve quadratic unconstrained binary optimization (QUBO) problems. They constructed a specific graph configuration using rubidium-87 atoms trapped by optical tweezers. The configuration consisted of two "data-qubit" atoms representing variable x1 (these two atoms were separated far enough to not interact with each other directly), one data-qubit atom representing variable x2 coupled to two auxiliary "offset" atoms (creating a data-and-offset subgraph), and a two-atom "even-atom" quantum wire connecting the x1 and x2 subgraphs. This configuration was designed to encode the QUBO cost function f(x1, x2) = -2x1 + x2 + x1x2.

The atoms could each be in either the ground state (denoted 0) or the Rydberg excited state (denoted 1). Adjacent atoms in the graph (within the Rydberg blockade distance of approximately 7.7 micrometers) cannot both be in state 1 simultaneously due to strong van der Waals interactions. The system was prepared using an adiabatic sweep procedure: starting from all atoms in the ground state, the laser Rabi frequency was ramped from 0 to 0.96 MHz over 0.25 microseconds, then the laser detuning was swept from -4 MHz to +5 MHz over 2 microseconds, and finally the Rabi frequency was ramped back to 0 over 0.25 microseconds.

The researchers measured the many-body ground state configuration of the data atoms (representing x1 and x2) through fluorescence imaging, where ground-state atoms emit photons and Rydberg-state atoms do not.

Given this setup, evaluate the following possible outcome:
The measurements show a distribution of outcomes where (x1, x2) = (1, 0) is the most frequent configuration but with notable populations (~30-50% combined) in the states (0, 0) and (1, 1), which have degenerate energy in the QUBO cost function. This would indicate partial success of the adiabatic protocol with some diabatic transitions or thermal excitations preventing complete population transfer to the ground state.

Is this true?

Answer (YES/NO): NO